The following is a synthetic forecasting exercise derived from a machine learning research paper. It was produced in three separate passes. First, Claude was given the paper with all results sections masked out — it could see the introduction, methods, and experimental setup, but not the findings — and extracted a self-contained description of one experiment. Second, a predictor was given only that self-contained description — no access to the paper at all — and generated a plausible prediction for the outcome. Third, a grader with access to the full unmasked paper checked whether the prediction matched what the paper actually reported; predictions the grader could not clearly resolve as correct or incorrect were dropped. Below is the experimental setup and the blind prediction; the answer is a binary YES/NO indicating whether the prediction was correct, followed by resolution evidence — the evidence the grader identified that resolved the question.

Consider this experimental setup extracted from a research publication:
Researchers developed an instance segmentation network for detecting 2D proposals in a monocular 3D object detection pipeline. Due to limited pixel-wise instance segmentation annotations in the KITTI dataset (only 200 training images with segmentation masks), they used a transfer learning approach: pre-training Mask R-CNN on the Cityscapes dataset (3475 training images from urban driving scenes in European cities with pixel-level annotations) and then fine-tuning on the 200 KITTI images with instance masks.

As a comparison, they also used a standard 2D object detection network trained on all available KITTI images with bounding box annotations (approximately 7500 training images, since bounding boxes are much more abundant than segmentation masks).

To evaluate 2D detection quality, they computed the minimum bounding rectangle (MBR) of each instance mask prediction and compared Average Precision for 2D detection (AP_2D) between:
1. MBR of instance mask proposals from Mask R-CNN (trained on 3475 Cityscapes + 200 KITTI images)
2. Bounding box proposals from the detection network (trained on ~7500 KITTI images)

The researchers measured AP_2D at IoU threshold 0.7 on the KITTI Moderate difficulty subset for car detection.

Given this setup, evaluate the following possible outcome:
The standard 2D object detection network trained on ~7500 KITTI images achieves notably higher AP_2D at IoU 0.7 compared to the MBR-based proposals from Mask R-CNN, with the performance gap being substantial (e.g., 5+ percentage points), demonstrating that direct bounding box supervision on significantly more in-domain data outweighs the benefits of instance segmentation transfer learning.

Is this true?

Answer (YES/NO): YES